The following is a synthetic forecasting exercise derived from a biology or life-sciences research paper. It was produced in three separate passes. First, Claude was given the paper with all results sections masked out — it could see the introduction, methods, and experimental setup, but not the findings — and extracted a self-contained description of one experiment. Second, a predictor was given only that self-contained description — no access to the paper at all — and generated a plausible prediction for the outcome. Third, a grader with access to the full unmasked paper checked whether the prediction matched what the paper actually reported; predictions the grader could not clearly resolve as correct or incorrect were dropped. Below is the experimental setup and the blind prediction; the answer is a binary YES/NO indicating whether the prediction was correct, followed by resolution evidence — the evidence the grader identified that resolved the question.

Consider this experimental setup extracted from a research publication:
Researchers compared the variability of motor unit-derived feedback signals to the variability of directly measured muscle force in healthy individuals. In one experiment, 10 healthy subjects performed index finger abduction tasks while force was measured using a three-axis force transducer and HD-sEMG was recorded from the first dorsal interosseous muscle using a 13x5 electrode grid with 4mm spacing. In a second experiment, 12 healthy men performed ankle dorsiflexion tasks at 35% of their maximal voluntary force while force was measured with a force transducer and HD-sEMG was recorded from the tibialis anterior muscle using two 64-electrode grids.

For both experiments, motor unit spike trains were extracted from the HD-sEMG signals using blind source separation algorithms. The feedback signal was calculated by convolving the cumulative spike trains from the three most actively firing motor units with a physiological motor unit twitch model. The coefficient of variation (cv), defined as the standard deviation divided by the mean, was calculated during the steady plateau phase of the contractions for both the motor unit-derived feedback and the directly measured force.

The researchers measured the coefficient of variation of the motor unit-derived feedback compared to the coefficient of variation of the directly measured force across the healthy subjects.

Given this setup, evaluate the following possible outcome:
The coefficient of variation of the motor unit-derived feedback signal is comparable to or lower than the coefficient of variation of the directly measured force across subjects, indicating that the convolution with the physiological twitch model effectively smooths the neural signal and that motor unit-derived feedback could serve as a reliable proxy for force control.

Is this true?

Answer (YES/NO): NO